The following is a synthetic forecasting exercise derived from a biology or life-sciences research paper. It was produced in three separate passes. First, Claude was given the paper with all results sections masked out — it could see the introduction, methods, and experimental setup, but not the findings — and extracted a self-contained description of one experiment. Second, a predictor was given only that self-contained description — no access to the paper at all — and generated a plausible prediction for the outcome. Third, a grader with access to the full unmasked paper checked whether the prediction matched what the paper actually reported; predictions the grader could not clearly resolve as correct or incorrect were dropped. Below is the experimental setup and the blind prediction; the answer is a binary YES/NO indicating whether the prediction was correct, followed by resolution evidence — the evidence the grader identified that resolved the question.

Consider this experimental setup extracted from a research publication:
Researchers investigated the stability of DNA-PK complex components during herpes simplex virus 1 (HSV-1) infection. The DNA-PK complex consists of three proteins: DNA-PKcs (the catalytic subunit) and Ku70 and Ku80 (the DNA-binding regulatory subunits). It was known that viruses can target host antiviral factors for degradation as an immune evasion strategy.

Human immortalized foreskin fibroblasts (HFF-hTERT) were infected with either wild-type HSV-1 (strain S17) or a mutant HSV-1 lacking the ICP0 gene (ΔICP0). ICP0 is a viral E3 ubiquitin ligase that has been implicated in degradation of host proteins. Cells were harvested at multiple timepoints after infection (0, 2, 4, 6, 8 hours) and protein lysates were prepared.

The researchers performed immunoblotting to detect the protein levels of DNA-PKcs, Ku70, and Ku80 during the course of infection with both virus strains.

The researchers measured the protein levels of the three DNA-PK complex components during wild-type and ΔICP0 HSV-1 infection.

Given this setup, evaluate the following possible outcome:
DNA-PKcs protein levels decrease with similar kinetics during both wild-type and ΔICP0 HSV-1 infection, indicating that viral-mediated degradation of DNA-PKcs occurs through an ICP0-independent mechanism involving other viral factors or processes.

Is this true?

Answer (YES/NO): NO